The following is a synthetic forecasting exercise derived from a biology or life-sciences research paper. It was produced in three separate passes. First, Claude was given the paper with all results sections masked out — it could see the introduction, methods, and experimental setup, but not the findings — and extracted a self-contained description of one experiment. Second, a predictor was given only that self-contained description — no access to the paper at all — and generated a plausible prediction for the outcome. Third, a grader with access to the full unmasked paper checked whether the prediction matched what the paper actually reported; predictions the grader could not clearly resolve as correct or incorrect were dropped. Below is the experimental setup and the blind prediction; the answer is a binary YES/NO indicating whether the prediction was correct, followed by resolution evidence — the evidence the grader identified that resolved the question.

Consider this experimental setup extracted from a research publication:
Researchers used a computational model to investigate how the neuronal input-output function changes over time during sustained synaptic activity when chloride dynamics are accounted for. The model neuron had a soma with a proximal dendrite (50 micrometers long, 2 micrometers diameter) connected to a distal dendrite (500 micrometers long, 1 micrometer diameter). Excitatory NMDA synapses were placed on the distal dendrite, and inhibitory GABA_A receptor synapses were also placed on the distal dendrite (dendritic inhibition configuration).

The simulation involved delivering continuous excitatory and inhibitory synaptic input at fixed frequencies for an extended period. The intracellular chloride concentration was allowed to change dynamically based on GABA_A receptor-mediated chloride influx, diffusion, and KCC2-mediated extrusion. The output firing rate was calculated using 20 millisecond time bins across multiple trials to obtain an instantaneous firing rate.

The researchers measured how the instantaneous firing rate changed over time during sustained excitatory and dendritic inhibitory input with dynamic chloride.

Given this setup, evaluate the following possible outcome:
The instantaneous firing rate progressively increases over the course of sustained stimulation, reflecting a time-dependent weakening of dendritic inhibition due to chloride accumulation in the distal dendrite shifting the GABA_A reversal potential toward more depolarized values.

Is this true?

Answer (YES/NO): YES